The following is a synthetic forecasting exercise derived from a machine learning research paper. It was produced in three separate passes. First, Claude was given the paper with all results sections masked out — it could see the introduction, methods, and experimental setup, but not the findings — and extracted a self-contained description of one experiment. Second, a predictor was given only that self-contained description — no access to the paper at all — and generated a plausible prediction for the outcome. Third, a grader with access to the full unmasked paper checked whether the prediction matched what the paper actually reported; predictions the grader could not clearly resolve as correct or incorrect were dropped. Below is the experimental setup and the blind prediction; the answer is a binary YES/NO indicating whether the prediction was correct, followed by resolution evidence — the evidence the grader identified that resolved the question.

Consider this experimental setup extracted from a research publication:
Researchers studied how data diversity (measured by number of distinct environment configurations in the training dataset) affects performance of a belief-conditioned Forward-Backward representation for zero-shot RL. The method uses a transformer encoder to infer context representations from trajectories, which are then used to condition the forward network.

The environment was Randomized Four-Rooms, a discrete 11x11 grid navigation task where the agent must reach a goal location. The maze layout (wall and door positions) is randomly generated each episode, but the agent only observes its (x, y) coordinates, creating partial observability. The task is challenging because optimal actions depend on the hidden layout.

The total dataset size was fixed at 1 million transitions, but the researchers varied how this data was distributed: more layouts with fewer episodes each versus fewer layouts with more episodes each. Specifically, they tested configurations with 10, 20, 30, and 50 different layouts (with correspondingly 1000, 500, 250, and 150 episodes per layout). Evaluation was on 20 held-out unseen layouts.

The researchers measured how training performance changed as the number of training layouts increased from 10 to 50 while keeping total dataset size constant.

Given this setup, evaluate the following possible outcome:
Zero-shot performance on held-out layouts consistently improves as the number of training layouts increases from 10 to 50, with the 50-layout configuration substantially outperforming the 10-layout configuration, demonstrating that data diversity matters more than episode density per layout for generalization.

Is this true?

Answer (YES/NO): NO